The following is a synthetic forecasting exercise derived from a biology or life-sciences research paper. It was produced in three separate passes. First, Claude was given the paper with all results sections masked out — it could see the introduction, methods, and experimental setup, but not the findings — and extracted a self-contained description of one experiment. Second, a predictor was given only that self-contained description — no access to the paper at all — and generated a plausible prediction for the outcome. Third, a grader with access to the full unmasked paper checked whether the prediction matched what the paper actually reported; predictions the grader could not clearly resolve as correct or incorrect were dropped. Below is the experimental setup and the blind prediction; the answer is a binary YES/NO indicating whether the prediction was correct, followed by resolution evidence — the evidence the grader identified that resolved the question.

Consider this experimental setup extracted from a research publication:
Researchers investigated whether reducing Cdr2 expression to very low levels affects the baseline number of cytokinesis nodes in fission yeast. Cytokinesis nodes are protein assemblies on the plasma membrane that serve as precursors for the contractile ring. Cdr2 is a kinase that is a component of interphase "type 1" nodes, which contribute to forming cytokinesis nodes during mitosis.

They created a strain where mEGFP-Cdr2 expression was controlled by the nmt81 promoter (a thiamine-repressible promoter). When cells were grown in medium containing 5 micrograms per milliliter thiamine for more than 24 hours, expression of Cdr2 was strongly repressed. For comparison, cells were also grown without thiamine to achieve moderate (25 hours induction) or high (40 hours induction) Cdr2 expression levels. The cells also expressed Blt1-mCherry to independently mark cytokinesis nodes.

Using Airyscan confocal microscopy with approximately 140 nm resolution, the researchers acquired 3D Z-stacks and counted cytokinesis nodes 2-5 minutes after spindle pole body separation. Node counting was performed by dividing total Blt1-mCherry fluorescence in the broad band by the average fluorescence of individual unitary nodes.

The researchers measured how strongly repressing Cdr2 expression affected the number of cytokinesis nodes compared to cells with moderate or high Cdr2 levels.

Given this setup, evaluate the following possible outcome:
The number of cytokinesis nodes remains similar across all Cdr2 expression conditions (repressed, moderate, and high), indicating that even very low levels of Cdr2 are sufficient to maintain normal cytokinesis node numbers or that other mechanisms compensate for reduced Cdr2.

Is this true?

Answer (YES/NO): NO